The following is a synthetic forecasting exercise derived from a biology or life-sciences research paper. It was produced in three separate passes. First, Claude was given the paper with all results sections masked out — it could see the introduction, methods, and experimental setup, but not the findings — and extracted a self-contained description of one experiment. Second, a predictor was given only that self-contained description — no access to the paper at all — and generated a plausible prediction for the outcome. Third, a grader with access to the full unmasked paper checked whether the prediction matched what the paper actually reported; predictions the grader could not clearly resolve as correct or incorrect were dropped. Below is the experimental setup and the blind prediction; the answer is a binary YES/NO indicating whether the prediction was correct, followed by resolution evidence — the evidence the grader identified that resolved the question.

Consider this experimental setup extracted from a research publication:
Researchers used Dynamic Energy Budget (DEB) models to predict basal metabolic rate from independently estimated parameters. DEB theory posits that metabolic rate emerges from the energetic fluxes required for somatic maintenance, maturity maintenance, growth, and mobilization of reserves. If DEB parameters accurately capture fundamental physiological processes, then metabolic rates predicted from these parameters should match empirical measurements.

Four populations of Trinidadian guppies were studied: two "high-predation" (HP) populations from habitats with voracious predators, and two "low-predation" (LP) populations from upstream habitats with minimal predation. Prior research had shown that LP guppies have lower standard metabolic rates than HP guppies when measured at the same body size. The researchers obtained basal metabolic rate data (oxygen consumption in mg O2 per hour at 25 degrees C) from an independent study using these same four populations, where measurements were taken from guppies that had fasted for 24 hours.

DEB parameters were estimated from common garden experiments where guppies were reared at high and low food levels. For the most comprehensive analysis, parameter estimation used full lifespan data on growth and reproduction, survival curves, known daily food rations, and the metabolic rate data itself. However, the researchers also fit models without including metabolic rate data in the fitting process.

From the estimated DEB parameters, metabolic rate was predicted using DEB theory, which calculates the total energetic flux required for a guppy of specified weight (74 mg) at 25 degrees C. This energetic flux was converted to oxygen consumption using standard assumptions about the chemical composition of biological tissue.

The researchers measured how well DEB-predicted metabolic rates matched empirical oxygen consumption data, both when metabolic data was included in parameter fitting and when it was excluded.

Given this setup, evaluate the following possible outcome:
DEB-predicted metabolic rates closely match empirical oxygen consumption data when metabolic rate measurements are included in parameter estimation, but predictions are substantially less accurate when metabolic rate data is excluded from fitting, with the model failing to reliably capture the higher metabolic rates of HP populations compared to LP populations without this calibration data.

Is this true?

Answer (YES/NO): NO